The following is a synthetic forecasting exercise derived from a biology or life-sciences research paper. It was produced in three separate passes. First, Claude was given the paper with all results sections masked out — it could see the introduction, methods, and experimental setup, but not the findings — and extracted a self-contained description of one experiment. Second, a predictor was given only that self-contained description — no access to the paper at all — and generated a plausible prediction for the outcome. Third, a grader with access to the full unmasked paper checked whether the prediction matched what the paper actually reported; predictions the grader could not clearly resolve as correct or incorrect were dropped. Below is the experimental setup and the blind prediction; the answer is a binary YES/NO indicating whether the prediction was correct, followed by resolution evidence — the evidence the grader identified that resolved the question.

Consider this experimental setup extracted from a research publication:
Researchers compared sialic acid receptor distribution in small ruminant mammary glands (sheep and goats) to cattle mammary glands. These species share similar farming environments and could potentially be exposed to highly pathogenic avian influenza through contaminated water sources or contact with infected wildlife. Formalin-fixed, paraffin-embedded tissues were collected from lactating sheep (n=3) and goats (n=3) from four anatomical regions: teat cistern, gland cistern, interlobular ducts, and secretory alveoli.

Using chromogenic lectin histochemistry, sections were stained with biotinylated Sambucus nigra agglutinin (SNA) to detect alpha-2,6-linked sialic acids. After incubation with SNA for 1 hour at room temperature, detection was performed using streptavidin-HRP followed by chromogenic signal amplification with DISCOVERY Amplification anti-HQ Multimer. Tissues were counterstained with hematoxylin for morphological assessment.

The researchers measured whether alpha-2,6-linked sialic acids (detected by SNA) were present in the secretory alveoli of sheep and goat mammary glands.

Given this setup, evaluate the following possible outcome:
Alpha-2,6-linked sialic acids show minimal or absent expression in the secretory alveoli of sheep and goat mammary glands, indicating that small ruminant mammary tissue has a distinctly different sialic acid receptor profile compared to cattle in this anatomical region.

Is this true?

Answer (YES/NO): NO